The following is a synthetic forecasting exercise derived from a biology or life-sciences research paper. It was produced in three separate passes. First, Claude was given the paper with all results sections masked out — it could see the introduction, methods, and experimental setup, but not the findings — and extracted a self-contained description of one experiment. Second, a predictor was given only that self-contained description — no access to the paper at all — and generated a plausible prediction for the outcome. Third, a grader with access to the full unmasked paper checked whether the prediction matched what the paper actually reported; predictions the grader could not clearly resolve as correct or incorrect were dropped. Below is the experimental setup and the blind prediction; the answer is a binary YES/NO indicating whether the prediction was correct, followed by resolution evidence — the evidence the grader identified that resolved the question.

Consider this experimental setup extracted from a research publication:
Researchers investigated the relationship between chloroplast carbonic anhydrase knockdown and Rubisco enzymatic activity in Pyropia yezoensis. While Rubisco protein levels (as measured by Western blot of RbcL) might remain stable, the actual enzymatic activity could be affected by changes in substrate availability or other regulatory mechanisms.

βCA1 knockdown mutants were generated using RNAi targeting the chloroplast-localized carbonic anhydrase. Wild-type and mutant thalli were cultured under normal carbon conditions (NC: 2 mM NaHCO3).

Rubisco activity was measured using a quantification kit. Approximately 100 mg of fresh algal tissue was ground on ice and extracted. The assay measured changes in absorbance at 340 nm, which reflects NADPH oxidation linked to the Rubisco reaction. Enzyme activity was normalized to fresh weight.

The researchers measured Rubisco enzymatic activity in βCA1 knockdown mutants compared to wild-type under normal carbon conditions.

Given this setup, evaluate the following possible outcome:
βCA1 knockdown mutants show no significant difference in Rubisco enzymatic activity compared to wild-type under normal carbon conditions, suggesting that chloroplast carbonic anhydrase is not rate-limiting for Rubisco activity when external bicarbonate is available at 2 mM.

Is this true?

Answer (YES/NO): YES